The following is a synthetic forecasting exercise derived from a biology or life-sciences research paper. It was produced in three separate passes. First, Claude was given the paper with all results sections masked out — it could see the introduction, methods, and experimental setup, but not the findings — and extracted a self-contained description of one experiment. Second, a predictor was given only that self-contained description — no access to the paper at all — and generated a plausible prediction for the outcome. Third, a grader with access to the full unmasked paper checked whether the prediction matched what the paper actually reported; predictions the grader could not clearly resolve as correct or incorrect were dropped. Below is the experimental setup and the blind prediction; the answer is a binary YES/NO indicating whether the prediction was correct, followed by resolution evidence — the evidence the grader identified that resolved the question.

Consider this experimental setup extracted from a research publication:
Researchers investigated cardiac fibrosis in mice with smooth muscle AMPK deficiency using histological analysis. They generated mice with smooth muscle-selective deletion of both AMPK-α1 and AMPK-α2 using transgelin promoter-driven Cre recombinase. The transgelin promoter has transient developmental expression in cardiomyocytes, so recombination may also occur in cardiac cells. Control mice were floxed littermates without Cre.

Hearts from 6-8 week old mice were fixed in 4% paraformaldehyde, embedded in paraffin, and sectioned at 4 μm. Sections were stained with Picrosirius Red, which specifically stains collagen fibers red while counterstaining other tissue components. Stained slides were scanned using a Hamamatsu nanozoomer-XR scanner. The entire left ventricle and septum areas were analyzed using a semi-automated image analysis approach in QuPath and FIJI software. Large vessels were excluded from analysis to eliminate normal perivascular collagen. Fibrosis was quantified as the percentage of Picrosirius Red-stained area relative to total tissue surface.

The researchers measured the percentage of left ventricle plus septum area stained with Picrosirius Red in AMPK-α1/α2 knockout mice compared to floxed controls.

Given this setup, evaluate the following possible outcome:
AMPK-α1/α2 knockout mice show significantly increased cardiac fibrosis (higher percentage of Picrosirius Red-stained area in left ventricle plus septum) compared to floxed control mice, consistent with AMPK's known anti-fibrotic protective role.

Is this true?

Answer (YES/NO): YES